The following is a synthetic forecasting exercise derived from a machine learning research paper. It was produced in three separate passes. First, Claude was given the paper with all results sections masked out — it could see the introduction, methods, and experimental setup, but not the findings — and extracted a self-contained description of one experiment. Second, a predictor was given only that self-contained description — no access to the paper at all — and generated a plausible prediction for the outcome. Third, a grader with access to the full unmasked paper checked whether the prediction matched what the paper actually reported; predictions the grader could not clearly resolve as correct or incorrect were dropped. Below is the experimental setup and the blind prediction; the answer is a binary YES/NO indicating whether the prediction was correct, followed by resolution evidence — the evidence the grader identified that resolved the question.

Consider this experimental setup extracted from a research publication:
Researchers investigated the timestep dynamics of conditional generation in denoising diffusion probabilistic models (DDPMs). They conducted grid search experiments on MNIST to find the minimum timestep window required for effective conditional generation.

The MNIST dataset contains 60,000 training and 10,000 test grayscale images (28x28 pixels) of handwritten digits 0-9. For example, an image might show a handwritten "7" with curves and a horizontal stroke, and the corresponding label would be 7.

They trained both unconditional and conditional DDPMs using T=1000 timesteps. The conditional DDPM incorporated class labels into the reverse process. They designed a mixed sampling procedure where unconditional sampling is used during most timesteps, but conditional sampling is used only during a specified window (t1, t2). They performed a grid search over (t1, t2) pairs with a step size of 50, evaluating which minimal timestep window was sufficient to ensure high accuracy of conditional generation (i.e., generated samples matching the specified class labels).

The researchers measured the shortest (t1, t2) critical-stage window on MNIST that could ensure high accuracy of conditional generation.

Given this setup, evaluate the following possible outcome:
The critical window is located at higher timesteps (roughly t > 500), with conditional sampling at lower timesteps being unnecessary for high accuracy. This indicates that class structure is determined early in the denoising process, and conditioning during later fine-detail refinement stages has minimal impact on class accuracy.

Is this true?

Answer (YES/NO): NO